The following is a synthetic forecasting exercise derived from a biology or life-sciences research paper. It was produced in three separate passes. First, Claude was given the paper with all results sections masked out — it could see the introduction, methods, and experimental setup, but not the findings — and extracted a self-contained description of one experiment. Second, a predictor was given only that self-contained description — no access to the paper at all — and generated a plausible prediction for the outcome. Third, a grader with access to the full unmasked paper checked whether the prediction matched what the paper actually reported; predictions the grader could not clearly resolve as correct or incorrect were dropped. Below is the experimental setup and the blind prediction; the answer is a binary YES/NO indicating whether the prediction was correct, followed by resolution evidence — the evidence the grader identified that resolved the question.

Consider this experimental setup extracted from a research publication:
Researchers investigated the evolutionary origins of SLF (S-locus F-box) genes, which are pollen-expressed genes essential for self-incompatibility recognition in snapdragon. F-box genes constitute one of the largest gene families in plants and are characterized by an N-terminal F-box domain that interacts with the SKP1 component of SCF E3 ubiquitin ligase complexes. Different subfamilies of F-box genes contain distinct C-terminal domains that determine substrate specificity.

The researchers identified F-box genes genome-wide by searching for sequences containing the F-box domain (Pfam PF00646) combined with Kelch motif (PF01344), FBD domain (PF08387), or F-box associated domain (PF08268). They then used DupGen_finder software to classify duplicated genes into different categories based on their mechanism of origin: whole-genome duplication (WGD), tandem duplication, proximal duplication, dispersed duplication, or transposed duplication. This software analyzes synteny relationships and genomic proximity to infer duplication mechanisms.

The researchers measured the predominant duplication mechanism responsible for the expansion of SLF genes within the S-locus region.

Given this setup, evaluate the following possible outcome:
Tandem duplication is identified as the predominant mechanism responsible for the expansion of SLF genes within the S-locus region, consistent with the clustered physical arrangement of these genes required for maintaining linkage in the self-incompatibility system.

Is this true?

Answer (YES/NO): NO